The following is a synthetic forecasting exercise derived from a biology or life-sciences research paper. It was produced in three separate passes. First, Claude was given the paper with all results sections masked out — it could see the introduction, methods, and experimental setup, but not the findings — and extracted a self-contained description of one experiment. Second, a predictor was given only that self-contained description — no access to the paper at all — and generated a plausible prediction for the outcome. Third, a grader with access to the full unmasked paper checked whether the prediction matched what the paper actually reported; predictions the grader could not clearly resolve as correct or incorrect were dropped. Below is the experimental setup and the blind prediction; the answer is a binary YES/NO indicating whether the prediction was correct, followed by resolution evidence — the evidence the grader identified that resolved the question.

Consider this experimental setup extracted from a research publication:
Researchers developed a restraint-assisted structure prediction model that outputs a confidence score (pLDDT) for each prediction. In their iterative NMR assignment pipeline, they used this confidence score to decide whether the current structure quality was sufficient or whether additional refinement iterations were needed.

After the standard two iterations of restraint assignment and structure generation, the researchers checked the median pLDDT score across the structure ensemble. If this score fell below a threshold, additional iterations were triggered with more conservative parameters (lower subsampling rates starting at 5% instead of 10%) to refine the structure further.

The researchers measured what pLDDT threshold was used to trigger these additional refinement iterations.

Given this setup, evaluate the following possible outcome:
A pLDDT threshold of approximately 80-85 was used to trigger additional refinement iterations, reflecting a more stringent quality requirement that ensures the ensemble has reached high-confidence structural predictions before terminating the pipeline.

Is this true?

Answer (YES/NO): YES